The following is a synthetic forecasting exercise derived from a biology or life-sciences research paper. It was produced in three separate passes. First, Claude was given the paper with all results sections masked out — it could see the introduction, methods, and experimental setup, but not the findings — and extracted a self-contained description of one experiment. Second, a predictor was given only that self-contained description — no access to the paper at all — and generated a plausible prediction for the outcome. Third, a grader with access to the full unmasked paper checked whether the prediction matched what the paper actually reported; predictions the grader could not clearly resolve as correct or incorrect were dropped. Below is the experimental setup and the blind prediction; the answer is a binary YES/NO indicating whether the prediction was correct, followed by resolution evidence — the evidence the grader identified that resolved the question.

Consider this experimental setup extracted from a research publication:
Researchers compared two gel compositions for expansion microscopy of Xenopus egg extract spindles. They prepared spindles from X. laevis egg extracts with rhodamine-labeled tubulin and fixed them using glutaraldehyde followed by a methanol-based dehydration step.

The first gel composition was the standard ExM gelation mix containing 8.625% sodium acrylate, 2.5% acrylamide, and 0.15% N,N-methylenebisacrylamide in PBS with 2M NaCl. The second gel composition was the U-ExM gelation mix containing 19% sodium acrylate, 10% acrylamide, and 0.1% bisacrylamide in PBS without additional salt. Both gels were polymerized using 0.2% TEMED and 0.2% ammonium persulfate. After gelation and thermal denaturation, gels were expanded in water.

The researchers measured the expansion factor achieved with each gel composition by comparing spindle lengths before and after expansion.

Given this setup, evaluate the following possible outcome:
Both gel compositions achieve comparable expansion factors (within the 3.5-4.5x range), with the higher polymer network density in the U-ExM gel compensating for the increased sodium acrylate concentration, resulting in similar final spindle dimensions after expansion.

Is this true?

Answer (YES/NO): YES